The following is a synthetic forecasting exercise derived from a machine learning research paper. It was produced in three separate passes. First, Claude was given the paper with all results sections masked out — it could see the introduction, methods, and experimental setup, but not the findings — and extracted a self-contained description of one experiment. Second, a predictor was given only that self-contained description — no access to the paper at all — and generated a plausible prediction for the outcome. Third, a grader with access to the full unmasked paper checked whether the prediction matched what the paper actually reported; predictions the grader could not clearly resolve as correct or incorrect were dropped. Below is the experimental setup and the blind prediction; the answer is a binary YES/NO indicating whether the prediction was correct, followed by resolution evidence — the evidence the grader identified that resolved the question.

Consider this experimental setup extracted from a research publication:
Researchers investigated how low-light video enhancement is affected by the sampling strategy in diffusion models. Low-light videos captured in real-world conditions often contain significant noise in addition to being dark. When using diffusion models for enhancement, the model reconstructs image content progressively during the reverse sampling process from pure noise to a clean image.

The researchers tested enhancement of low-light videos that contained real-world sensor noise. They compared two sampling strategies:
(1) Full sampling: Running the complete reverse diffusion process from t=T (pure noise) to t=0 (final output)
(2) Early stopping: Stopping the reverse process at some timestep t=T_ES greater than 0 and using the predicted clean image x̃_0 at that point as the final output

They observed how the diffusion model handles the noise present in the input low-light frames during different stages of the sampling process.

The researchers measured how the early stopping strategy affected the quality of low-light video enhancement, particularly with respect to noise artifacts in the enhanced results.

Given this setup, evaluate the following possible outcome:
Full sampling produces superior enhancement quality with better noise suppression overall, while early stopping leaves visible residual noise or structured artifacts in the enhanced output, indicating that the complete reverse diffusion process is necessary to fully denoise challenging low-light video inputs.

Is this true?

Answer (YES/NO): NO